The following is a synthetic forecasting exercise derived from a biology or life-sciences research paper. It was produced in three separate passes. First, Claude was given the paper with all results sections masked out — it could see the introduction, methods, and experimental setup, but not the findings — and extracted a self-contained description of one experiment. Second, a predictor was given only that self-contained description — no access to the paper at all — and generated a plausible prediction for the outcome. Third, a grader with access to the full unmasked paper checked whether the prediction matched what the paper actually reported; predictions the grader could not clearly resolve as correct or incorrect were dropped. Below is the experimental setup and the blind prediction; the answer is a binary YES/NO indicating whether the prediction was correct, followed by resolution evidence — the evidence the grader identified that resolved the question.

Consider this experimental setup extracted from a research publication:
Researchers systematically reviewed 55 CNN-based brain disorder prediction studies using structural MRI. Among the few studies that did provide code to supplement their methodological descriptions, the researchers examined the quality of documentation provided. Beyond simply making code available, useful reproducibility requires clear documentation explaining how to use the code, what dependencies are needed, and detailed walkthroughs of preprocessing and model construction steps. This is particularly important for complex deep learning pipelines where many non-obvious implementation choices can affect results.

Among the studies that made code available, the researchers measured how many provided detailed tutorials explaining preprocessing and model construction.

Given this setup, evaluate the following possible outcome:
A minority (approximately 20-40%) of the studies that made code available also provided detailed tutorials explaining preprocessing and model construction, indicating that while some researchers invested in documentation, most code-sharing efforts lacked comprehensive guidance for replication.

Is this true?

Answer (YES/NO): NO